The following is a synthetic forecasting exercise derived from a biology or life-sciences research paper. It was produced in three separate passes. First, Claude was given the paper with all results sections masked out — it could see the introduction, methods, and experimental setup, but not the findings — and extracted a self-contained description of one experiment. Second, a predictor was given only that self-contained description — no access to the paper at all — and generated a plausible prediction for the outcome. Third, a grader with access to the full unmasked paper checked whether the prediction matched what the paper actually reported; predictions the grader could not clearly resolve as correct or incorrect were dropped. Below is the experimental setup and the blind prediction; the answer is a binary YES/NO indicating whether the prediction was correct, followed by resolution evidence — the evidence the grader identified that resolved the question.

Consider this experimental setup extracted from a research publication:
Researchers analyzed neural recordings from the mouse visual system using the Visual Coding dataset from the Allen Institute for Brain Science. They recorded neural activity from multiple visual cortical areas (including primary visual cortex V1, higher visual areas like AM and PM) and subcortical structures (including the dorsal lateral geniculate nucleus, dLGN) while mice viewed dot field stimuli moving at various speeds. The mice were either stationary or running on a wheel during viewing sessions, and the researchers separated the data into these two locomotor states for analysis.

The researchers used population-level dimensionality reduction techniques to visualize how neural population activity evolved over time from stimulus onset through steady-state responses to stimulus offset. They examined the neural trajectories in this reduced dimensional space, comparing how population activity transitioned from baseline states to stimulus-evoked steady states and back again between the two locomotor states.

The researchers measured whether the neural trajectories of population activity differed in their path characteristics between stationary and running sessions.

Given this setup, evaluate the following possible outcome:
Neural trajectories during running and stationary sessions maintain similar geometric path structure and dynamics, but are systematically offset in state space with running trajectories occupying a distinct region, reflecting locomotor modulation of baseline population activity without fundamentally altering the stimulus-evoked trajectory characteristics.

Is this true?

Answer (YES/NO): NO